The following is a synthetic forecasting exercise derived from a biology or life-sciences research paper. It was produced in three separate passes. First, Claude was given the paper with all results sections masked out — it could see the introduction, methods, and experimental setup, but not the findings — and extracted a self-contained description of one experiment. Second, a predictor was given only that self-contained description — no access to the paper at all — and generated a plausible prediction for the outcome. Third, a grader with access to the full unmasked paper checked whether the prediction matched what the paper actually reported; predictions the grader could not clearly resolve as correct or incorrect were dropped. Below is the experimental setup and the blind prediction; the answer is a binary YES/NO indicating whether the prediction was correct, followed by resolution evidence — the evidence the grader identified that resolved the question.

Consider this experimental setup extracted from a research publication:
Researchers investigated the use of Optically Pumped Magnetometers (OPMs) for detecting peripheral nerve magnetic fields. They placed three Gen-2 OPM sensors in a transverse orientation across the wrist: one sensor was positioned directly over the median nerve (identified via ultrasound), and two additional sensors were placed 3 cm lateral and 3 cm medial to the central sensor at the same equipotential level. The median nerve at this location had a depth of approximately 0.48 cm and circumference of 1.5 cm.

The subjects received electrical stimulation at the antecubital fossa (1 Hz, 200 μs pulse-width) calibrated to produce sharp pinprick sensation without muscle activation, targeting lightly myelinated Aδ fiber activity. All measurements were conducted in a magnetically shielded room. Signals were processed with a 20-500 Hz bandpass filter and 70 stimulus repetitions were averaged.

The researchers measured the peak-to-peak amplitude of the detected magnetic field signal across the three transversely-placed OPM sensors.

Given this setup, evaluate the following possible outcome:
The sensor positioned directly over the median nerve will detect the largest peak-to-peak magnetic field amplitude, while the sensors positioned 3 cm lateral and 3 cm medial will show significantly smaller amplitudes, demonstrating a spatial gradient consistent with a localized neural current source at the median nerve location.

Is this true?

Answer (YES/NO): YES